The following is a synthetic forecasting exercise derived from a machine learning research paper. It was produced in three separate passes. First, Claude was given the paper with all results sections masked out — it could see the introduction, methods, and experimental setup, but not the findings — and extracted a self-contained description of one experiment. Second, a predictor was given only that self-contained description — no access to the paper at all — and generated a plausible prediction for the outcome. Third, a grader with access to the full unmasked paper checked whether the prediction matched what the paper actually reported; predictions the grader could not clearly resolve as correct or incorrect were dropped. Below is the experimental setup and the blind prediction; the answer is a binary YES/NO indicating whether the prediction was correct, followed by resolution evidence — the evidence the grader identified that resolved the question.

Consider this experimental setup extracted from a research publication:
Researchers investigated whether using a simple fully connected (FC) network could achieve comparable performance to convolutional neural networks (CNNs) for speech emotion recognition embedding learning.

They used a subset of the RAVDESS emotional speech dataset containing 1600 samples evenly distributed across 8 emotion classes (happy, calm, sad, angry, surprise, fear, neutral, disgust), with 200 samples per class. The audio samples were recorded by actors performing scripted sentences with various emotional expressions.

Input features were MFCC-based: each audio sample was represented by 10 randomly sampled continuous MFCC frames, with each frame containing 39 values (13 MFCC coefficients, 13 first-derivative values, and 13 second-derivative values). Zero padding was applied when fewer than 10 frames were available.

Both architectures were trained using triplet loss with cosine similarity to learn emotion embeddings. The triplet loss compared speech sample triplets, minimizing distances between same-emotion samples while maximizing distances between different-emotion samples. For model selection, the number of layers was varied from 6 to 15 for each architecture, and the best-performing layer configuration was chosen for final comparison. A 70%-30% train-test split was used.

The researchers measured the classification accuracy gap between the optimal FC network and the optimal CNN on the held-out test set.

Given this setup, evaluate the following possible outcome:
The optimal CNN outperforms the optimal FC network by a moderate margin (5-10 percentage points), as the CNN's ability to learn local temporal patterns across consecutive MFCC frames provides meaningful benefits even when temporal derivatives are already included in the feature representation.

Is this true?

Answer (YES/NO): NO